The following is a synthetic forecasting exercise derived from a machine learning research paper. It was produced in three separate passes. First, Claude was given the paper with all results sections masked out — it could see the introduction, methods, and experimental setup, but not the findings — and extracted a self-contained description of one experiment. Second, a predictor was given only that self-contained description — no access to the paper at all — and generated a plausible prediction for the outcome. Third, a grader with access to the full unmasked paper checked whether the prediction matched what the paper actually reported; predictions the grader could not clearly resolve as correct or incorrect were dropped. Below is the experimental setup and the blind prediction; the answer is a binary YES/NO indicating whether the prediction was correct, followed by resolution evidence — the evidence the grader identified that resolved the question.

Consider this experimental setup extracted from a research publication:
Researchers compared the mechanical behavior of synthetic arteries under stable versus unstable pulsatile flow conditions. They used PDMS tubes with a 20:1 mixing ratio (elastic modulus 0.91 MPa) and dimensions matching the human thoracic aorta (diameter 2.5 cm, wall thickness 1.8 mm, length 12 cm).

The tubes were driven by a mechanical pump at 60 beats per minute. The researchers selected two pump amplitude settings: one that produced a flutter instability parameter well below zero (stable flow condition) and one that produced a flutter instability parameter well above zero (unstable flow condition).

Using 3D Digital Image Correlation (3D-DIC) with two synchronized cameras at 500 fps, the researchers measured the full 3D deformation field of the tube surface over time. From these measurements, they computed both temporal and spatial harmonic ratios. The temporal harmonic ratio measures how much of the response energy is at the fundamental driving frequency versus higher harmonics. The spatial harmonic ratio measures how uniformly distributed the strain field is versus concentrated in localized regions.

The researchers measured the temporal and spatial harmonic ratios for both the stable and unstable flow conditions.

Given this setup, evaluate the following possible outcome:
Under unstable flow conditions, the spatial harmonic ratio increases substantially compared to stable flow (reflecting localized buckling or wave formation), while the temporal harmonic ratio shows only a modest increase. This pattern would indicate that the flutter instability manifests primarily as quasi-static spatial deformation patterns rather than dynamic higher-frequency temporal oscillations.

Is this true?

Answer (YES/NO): NO